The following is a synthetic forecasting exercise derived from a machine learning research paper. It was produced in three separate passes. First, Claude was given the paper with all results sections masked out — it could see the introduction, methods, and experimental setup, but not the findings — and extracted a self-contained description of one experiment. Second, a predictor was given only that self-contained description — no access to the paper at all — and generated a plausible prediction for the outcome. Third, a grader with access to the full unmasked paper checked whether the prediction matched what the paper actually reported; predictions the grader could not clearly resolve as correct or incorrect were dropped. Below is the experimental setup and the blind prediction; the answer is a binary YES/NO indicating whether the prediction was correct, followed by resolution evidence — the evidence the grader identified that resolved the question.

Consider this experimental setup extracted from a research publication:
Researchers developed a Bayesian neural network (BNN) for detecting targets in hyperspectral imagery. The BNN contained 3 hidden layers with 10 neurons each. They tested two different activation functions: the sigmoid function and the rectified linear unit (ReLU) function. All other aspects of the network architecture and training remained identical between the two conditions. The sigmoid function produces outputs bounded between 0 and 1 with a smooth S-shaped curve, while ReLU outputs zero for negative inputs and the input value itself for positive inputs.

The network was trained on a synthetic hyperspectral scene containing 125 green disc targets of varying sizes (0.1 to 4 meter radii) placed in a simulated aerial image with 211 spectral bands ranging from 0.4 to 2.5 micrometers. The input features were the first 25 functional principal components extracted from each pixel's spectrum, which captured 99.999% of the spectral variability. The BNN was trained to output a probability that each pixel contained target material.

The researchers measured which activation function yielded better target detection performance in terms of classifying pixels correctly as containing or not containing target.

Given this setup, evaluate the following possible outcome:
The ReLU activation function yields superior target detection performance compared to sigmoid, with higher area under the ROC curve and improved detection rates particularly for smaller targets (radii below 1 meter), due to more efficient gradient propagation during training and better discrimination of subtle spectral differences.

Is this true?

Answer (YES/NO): NO